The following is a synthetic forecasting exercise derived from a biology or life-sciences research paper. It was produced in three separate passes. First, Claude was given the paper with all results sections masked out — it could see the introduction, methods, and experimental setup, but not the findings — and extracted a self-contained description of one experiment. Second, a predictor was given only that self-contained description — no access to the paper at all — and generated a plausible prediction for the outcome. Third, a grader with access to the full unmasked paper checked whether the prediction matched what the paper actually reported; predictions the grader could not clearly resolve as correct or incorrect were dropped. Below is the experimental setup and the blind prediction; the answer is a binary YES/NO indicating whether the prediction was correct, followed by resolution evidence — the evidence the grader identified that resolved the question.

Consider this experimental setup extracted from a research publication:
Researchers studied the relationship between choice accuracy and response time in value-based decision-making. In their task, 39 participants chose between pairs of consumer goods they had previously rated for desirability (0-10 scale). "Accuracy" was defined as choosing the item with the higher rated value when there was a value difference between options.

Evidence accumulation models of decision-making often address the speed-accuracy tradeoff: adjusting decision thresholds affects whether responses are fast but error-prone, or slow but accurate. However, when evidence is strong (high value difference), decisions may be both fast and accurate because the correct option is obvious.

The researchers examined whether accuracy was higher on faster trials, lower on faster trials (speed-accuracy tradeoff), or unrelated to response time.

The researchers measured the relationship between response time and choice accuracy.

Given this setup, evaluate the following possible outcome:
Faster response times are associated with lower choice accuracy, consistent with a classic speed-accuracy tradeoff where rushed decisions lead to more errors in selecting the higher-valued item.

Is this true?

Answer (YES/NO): NO